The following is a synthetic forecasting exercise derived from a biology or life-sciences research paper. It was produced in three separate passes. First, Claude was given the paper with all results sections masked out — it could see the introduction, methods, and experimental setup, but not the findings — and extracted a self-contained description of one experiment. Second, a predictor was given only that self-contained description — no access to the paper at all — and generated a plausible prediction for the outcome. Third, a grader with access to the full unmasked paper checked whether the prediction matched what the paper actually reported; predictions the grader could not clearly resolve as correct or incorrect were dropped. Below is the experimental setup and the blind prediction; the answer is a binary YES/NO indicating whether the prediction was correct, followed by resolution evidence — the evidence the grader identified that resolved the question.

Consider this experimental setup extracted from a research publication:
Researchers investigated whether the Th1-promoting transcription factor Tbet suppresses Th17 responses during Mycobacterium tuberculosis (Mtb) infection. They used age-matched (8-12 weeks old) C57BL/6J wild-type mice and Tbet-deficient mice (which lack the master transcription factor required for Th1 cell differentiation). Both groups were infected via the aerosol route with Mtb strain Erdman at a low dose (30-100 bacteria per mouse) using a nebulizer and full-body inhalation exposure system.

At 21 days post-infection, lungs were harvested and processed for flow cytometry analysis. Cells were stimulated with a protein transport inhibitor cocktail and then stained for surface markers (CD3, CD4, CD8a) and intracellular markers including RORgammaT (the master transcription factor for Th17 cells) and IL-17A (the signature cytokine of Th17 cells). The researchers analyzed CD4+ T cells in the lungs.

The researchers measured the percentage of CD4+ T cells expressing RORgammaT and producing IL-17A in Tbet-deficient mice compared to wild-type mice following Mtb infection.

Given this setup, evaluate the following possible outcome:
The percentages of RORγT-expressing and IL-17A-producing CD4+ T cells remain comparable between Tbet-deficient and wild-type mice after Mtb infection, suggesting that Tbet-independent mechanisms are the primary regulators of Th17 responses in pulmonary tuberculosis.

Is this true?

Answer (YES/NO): NO